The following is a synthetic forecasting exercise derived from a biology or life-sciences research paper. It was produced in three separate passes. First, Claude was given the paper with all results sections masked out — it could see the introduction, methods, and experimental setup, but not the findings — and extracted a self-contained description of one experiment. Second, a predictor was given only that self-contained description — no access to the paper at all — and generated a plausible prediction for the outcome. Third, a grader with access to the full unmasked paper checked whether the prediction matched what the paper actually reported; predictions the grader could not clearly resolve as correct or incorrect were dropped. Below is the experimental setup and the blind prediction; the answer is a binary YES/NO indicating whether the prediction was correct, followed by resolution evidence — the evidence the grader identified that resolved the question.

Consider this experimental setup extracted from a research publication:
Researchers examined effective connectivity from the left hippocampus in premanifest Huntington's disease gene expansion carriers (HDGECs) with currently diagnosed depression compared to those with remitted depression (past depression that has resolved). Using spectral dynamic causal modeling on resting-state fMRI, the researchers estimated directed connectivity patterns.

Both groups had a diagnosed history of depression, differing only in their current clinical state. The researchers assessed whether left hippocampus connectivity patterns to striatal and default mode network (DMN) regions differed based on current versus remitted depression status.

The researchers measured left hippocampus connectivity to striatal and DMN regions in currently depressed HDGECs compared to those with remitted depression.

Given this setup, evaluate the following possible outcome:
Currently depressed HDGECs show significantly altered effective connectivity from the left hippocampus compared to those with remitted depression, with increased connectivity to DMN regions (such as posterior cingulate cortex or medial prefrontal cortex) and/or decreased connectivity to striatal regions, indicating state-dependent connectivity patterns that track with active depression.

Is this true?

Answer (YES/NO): NO